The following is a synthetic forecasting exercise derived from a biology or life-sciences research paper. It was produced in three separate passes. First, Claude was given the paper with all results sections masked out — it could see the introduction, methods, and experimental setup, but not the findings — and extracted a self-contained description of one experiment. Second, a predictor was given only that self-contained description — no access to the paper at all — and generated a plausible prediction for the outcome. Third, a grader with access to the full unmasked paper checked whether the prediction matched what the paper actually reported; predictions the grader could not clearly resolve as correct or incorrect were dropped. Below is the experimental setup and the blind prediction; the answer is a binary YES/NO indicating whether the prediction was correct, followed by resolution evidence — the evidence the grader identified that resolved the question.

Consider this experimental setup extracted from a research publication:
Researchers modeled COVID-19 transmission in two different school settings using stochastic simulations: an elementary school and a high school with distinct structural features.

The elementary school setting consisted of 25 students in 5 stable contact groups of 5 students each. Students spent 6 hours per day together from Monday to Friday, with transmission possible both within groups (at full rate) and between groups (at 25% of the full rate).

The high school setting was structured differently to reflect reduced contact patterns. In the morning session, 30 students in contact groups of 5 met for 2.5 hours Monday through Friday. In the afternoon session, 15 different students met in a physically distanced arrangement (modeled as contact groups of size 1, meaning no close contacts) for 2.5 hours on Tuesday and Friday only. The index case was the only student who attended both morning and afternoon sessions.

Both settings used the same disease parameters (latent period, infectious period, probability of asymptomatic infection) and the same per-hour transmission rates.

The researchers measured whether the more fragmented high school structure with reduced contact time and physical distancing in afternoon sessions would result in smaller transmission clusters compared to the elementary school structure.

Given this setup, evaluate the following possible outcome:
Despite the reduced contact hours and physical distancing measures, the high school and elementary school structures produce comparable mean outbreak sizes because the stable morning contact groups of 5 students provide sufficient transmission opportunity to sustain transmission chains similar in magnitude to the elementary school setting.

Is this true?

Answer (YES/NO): NO